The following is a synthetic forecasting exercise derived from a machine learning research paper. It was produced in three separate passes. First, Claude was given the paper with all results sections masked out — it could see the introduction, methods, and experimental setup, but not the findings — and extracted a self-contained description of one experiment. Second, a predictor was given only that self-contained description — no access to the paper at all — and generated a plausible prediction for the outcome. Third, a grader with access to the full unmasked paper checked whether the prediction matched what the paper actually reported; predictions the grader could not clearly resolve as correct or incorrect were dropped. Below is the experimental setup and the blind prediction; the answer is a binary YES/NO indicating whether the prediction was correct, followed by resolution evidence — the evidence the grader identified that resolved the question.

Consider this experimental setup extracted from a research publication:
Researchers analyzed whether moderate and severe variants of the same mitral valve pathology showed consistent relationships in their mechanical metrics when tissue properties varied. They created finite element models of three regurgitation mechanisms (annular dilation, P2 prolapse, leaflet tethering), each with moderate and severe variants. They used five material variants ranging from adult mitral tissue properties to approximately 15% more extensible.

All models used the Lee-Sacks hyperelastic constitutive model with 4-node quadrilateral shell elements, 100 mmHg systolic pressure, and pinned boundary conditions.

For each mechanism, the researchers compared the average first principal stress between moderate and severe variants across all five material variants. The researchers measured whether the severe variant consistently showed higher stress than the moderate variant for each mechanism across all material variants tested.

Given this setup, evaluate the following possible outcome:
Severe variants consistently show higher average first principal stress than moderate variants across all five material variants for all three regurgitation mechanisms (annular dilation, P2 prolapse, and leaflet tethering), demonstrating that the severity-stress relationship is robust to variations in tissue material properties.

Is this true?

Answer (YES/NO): NO